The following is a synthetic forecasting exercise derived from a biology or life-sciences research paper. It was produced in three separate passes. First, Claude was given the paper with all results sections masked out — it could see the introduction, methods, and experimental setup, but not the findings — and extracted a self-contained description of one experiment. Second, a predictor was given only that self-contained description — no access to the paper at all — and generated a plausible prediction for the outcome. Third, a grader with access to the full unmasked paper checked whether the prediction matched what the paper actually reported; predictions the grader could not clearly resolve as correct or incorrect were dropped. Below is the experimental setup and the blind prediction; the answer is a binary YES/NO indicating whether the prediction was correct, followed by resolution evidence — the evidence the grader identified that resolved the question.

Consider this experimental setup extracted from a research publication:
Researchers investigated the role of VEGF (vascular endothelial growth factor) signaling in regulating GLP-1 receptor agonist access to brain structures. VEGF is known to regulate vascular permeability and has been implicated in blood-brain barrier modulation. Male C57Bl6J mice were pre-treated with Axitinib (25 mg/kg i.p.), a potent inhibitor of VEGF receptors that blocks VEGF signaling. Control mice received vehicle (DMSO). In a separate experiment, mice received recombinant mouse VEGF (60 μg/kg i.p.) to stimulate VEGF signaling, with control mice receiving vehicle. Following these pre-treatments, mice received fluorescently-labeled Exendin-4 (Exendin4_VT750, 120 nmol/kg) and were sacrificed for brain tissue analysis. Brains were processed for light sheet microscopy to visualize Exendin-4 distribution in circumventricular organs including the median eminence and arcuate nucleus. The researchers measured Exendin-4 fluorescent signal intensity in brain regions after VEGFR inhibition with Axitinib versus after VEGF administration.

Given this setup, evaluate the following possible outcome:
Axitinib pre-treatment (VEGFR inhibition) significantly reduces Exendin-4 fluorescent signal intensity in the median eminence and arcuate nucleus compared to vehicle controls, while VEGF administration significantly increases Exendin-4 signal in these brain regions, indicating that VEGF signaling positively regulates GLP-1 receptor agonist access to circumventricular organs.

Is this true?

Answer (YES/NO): NO